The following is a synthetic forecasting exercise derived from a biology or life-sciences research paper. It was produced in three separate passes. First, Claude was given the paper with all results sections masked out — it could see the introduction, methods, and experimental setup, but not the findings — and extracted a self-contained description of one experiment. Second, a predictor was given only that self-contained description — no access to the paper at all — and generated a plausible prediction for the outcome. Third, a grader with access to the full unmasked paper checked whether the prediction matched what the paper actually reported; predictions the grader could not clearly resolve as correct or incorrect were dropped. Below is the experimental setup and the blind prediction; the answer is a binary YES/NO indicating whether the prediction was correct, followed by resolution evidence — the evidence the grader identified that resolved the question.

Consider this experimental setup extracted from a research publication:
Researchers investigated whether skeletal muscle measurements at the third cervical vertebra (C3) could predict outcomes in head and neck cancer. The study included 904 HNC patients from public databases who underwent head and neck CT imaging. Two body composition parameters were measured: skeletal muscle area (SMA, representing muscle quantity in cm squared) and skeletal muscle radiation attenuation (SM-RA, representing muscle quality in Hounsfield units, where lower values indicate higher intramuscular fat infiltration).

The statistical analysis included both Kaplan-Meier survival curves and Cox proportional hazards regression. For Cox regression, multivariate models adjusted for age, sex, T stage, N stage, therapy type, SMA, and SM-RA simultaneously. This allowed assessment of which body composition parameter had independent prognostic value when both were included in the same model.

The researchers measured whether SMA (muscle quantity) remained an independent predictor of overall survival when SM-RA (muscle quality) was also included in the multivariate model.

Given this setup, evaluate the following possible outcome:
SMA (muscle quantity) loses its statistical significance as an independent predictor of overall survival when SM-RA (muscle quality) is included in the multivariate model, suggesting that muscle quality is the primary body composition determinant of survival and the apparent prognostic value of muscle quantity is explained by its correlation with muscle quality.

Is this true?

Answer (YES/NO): YES